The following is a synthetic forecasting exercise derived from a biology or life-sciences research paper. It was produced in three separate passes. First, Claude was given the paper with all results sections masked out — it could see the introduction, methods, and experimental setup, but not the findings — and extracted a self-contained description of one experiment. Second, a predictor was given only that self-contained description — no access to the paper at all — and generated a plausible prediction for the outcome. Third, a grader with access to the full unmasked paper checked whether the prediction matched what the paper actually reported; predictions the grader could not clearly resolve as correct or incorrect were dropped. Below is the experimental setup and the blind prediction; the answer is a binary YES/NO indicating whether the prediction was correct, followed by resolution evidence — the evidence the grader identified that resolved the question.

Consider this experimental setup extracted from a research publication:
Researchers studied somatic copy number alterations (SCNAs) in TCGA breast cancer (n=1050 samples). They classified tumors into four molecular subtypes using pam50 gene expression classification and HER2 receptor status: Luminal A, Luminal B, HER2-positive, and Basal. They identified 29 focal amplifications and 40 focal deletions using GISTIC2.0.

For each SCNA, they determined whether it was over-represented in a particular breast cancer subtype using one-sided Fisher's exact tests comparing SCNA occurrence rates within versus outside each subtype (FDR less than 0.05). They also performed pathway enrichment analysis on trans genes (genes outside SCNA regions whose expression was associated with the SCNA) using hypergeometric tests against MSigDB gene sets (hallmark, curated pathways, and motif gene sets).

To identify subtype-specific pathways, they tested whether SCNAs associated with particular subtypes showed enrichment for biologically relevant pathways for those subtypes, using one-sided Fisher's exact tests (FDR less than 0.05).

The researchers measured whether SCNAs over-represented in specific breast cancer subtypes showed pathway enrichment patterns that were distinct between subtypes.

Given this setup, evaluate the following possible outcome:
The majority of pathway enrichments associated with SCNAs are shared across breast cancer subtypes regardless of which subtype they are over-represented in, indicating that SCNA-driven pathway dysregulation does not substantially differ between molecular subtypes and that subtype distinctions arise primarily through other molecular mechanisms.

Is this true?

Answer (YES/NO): NO